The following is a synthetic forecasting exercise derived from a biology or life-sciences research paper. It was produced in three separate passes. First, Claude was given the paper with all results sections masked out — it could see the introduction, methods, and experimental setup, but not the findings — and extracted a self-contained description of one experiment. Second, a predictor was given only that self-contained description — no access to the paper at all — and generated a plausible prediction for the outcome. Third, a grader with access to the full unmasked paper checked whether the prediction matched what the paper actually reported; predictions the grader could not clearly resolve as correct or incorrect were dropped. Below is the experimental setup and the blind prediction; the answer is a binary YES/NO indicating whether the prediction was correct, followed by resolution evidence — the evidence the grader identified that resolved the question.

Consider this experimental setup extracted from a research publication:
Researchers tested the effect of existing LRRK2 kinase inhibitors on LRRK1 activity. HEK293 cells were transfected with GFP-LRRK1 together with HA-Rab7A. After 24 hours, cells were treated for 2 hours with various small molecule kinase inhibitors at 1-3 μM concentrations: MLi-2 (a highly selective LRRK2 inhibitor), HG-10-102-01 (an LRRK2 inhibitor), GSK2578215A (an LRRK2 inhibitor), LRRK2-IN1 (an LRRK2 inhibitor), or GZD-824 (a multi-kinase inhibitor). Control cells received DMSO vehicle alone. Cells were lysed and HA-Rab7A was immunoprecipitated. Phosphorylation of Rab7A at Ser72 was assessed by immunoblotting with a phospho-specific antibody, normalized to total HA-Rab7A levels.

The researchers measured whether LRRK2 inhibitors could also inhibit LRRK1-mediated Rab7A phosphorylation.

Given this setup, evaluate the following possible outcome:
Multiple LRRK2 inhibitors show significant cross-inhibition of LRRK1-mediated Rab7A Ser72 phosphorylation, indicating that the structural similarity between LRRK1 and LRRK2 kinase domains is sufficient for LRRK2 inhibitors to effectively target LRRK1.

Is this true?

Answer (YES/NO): NO